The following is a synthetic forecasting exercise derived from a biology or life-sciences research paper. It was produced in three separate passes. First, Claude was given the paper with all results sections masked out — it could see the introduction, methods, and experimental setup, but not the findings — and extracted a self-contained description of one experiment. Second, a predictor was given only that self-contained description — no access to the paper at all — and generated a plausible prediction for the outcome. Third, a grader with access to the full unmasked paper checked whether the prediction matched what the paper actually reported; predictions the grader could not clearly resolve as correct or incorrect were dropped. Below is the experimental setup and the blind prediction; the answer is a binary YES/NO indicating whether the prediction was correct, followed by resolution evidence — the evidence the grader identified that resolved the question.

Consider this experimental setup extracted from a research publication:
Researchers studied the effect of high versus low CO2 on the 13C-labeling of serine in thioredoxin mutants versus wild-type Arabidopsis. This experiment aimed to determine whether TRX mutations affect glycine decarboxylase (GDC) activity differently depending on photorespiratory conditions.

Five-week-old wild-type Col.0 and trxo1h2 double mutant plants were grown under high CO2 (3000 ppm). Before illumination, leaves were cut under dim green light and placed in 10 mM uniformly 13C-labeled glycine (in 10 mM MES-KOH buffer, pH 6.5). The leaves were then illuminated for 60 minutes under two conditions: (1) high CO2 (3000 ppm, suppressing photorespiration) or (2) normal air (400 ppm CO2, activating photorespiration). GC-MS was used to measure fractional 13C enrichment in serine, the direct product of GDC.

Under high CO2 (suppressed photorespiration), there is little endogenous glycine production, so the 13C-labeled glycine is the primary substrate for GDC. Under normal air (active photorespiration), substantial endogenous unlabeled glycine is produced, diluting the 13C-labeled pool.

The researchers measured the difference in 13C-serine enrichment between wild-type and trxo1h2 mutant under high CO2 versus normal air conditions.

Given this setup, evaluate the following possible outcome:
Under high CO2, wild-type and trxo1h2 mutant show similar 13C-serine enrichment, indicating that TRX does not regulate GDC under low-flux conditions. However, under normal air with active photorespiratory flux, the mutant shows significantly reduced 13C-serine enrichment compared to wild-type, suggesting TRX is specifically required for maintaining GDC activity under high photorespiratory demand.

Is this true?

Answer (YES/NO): NO